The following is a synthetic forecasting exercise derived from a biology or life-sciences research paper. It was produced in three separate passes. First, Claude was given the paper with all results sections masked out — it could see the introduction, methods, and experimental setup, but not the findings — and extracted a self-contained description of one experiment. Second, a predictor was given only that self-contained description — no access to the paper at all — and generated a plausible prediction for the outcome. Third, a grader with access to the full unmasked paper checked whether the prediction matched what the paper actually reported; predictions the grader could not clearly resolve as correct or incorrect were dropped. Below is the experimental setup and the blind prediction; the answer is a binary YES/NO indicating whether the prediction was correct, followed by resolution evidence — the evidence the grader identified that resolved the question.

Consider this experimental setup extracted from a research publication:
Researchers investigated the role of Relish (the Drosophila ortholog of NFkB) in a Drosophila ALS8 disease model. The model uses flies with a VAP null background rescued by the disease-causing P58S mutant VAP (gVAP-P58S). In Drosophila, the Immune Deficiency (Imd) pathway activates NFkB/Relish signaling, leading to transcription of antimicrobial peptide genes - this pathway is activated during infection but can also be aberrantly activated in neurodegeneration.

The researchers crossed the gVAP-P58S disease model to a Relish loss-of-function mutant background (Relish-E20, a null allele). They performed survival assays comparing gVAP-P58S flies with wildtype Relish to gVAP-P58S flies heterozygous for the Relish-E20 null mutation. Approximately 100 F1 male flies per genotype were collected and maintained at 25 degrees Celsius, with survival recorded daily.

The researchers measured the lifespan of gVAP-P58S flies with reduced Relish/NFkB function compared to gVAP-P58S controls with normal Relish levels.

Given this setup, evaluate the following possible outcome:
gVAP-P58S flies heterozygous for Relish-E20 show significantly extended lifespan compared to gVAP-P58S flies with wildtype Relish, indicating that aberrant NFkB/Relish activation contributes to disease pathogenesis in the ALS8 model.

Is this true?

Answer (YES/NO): YES